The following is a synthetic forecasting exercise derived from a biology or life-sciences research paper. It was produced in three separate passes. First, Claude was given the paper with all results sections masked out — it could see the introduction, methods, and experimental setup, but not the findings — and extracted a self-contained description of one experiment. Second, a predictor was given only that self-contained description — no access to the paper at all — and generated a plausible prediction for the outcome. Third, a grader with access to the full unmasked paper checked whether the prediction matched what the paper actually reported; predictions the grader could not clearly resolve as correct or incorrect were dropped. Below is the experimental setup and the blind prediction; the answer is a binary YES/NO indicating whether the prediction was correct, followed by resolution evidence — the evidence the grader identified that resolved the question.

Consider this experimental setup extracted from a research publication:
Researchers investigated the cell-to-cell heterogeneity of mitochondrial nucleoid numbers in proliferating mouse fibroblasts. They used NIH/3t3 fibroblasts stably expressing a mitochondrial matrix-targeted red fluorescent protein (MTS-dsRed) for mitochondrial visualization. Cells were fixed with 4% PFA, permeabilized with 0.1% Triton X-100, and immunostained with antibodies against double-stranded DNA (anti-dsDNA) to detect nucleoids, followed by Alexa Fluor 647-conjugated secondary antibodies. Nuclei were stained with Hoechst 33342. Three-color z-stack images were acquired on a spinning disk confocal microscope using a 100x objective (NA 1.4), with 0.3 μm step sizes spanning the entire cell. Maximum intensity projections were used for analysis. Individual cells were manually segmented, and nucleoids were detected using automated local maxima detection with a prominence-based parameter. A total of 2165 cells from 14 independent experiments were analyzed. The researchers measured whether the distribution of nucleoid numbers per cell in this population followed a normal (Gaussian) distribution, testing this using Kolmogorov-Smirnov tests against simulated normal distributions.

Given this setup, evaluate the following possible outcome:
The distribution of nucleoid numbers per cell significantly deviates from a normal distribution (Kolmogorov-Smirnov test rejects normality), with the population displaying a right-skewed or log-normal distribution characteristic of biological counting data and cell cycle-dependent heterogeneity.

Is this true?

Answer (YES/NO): YES